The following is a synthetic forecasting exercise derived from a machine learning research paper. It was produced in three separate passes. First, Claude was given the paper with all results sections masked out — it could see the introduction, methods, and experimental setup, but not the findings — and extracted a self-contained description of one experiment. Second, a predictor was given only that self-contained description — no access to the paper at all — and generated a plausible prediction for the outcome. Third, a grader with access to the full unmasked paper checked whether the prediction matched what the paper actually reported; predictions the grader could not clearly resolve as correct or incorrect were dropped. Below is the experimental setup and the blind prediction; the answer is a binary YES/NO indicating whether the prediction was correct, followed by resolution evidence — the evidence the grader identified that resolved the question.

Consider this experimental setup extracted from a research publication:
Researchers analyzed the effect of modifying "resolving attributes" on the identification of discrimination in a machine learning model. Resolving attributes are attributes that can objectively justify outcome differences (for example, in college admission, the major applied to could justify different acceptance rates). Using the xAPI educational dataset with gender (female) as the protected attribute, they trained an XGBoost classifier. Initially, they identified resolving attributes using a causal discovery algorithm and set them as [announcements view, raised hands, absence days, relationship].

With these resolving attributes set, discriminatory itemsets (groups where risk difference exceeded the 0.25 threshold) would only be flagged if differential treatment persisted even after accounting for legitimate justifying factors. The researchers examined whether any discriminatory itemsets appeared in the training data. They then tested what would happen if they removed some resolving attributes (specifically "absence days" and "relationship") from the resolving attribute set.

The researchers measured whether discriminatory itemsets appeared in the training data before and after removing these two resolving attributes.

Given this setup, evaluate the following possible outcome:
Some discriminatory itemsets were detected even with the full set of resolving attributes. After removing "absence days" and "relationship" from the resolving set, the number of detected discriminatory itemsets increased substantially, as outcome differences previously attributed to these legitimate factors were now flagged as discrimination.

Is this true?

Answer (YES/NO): NO